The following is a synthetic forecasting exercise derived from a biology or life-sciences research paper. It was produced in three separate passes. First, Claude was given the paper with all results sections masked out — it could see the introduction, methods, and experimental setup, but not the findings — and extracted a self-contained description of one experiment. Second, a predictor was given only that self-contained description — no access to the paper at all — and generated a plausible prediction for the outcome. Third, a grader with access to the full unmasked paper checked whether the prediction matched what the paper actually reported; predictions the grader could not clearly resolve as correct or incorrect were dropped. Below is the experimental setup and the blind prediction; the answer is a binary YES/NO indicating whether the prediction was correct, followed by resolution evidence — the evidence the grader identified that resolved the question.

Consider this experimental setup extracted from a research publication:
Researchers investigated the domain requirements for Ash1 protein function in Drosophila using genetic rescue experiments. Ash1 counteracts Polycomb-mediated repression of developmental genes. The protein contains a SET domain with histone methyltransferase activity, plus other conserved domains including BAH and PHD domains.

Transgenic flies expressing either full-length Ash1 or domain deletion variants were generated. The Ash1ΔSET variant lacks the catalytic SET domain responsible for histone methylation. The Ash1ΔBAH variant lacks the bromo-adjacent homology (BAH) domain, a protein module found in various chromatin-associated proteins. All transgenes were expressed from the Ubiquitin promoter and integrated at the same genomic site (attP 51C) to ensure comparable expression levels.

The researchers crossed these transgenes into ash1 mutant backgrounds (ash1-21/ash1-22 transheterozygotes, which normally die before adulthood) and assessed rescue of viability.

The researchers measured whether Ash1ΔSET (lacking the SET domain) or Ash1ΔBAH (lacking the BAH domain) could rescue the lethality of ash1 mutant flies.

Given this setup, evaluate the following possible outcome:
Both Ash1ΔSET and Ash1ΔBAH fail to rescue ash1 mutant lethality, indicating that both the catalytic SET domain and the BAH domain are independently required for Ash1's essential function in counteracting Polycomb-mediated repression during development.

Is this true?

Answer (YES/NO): YES